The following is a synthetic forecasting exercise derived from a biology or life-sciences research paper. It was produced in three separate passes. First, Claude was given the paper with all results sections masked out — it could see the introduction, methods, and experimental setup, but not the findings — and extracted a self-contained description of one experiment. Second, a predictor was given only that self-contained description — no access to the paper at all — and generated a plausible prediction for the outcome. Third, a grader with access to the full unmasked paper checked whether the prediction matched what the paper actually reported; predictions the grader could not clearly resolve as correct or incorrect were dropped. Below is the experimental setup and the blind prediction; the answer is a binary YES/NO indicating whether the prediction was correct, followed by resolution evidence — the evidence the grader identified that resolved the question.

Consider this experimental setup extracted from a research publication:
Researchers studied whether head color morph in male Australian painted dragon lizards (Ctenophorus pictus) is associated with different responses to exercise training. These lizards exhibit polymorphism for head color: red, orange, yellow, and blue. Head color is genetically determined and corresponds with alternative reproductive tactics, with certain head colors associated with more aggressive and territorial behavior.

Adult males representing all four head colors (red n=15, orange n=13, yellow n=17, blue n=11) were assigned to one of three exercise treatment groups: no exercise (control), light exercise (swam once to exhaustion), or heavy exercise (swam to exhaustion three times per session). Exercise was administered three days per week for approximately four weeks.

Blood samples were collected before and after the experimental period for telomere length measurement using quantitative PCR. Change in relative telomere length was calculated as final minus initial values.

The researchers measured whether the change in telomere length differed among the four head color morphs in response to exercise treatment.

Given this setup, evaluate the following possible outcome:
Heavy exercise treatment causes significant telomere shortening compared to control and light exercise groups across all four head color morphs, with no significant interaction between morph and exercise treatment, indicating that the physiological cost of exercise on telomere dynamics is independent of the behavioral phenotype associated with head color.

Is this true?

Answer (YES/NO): NO